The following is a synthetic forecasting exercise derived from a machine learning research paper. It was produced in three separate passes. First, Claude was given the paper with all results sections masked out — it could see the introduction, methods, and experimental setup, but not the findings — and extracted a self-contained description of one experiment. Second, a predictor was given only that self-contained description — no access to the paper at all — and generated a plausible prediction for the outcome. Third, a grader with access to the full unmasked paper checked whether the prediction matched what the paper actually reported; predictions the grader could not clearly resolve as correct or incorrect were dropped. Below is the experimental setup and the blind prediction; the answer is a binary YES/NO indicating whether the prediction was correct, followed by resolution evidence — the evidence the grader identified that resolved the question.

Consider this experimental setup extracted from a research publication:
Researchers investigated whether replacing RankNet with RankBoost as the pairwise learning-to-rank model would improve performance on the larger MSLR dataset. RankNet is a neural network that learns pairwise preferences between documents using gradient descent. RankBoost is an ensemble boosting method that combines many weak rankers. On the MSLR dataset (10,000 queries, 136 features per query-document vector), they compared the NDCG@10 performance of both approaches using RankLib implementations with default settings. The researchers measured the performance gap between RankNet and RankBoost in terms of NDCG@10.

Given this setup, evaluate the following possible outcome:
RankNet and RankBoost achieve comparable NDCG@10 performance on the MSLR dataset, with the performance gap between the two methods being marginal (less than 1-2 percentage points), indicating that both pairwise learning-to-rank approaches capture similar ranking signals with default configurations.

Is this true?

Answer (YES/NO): NO